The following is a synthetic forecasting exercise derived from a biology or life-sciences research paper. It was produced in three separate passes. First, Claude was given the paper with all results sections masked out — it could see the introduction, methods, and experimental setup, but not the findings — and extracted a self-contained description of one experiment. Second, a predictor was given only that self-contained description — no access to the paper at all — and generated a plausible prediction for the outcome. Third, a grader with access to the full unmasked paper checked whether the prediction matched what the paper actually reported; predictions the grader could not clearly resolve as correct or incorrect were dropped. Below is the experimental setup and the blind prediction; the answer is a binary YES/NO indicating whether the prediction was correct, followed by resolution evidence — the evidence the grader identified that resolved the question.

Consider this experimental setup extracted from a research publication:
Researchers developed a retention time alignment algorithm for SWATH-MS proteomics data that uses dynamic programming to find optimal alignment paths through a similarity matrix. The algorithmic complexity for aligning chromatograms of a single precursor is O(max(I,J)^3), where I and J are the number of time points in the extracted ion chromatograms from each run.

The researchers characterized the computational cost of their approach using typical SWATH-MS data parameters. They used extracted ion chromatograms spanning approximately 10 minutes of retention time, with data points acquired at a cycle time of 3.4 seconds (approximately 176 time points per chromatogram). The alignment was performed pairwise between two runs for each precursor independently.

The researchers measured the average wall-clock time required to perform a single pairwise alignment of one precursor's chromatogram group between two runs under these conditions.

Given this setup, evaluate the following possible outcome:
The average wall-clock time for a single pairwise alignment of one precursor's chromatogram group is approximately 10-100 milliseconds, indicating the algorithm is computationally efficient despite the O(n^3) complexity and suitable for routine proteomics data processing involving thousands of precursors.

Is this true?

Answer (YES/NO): NO